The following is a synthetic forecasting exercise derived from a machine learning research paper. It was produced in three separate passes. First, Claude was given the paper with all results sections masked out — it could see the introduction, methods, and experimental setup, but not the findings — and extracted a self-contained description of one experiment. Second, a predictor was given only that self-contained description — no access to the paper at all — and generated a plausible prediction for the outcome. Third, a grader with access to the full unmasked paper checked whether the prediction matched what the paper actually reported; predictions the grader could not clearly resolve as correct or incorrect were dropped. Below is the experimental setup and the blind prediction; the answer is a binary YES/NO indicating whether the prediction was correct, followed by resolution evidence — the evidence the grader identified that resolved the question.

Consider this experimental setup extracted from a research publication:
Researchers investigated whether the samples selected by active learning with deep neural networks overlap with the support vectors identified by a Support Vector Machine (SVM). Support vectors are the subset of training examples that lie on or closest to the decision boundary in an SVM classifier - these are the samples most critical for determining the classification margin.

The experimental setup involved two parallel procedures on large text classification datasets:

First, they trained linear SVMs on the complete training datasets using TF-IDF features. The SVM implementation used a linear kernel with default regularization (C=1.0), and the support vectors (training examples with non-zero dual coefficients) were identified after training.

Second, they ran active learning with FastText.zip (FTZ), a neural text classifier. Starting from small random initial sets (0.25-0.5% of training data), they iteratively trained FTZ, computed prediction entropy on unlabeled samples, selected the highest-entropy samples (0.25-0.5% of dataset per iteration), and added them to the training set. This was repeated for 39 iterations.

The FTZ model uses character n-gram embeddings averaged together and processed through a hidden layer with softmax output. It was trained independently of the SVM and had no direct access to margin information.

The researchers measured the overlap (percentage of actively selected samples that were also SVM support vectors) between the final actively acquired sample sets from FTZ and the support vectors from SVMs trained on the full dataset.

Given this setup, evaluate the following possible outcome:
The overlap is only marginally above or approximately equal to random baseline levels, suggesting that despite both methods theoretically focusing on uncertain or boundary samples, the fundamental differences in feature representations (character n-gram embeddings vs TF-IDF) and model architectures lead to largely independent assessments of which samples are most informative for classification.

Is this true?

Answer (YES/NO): NO